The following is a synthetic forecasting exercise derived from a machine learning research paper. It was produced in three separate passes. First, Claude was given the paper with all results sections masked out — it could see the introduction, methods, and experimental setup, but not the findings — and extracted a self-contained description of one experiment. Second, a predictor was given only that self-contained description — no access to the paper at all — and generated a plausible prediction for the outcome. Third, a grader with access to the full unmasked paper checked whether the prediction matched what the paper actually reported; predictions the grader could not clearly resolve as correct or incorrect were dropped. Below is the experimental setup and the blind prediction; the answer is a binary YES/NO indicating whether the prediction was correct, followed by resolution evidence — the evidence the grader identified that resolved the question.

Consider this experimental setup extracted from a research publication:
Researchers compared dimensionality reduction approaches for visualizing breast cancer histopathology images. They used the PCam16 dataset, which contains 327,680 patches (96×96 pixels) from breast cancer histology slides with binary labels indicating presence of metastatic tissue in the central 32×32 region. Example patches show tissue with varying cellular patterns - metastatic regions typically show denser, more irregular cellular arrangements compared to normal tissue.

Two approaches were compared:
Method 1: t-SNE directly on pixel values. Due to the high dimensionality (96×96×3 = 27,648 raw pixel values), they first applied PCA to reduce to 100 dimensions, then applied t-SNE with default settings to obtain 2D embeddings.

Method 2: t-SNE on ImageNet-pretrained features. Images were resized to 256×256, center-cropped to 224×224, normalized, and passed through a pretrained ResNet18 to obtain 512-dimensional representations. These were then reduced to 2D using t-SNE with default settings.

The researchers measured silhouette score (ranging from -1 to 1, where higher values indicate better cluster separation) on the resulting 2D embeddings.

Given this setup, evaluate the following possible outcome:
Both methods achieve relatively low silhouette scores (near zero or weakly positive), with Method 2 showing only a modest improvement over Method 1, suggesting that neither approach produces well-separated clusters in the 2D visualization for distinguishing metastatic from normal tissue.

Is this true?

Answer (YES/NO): YES